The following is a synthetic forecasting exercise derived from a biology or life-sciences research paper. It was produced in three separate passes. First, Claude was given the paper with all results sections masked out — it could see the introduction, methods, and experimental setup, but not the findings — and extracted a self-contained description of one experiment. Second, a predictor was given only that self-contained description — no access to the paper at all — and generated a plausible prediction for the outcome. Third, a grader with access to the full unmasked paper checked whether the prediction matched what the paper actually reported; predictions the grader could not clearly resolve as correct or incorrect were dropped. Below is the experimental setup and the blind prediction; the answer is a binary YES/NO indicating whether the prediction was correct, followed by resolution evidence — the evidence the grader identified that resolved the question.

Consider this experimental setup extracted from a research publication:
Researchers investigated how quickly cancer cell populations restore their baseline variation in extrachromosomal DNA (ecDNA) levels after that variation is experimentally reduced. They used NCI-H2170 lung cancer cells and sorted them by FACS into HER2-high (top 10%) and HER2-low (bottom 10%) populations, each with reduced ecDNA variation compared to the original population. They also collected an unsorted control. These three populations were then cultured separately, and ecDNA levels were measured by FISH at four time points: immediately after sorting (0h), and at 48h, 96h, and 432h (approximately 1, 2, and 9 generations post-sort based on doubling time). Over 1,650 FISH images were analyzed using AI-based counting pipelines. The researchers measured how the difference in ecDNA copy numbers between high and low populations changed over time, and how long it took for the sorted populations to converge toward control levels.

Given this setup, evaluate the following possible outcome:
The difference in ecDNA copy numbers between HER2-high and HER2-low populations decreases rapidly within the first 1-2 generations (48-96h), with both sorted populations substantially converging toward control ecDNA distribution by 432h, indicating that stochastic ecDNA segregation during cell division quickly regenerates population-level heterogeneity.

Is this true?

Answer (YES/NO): NO